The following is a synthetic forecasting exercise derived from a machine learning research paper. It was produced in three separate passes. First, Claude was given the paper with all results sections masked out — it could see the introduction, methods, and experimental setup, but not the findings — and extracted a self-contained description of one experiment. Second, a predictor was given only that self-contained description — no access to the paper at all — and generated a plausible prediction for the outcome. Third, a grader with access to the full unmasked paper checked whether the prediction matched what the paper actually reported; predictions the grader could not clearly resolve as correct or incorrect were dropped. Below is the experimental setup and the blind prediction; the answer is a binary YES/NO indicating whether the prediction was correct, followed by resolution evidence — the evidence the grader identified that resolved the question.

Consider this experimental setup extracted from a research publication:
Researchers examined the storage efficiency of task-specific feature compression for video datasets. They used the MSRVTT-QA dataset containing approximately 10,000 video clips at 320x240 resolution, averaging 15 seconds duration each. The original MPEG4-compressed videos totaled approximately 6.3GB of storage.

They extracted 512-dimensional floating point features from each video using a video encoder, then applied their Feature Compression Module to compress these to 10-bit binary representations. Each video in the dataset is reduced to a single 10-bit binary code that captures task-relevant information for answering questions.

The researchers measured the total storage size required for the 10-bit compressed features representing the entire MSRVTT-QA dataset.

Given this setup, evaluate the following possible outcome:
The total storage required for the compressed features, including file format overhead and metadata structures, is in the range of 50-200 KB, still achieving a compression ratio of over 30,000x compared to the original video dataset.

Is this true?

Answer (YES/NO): NO